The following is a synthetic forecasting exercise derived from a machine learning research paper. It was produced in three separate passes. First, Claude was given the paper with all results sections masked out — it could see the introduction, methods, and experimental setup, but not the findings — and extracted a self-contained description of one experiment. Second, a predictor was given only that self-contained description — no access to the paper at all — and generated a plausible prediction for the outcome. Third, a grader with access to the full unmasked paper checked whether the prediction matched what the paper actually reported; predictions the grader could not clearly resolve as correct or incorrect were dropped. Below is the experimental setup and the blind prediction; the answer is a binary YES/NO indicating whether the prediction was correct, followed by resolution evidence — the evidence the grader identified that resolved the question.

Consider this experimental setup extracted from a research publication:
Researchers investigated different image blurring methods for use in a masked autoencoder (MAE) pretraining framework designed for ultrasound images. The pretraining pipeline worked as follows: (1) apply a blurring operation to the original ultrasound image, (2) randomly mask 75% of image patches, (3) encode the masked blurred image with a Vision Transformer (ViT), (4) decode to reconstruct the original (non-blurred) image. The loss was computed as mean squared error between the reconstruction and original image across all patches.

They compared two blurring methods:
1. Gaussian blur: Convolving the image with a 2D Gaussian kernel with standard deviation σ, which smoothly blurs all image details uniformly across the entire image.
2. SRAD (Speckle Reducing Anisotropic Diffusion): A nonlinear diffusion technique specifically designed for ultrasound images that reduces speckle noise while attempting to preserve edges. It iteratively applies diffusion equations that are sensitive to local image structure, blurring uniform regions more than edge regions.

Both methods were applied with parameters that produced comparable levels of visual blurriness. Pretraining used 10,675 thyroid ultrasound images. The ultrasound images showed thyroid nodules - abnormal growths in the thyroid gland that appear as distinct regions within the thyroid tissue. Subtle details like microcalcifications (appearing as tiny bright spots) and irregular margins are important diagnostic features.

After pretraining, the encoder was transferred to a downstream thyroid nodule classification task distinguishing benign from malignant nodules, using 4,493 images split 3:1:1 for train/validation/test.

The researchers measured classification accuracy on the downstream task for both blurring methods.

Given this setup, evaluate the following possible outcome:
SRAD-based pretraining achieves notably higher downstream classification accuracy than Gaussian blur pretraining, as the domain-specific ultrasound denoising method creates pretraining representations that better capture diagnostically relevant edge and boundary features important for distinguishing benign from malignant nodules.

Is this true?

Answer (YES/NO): NO